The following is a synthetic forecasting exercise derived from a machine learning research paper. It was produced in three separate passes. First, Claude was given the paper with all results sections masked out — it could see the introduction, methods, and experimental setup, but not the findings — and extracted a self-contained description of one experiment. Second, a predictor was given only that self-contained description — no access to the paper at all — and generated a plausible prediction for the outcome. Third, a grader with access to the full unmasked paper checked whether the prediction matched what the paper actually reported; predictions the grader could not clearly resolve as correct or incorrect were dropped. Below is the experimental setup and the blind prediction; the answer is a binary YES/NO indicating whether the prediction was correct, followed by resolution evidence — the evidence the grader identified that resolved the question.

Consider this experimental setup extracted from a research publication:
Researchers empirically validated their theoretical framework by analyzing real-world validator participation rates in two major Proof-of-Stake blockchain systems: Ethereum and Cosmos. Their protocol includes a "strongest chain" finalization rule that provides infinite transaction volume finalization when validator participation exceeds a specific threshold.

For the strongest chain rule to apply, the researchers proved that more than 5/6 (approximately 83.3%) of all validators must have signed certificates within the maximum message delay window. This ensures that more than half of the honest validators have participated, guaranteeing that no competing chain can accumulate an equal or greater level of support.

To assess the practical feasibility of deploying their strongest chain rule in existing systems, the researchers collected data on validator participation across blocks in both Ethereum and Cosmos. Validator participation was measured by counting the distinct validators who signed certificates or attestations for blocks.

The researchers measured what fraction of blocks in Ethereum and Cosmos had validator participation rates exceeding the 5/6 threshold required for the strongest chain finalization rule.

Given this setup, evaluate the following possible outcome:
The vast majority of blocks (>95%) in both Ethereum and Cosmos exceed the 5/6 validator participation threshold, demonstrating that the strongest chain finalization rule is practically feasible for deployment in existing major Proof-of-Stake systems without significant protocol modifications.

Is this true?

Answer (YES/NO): YES